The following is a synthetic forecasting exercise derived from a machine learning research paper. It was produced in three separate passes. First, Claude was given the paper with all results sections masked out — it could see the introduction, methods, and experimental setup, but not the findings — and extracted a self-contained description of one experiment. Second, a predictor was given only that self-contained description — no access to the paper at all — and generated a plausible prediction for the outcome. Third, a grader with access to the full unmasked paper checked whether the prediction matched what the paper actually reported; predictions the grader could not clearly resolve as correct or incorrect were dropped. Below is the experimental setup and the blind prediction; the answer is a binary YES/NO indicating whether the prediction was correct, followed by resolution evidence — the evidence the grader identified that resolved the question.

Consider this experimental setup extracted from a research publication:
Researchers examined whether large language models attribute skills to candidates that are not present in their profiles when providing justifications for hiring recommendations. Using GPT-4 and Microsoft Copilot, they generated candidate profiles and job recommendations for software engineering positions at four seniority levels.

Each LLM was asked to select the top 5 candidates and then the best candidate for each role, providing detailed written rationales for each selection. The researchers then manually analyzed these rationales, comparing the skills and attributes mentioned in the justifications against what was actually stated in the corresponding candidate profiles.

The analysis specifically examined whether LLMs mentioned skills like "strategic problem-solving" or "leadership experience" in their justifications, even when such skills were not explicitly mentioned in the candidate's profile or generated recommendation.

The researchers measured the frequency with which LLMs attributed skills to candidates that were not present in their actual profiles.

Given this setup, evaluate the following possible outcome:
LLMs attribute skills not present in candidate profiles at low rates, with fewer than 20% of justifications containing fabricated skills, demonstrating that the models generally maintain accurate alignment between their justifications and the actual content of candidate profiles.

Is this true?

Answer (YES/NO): NO